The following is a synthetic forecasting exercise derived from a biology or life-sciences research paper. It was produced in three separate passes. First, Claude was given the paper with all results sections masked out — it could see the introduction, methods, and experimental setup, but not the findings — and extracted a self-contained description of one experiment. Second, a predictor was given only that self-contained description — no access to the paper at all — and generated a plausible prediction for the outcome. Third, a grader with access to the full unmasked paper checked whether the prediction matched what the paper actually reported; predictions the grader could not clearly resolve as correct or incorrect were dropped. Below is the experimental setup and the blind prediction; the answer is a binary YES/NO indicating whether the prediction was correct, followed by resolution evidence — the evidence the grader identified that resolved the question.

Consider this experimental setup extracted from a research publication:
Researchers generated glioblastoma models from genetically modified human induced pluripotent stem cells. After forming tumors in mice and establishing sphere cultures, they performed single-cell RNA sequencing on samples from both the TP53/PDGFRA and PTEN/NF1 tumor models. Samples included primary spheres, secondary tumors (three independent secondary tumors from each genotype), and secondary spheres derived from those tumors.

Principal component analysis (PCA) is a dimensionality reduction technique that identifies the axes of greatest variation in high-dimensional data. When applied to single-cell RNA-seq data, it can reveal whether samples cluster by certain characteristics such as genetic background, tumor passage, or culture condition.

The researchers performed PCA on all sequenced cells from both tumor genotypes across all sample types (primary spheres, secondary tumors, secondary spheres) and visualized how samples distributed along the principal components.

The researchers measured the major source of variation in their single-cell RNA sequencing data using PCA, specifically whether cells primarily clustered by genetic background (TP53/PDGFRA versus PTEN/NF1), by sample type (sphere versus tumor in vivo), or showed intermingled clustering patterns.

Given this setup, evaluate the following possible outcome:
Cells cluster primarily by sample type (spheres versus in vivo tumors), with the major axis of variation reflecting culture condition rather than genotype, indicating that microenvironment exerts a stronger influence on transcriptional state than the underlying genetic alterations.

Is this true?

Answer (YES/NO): NO